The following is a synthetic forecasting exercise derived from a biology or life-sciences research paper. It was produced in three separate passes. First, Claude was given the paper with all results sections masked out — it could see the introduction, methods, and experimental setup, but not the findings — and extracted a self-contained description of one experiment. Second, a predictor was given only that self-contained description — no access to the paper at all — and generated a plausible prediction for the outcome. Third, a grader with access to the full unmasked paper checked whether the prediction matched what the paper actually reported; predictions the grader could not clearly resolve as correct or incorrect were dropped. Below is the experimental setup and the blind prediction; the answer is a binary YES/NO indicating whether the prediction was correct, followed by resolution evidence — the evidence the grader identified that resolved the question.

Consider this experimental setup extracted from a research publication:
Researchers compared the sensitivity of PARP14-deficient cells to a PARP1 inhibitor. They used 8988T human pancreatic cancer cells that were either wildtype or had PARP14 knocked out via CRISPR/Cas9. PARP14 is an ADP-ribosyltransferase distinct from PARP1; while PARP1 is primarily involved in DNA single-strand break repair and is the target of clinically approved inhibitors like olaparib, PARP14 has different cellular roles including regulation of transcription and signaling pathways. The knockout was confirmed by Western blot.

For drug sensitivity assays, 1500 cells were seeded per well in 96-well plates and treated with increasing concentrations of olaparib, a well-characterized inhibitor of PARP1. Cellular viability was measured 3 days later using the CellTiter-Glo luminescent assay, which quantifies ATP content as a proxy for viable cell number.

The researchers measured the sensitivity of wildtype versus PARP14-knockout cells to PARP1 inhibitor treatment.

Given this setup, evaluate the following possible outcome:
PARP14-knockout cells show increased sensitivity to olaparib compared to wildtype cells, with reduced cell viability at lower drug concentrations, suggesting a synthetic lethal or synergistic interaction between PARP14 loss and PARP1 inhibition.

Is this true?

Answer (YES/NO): YES